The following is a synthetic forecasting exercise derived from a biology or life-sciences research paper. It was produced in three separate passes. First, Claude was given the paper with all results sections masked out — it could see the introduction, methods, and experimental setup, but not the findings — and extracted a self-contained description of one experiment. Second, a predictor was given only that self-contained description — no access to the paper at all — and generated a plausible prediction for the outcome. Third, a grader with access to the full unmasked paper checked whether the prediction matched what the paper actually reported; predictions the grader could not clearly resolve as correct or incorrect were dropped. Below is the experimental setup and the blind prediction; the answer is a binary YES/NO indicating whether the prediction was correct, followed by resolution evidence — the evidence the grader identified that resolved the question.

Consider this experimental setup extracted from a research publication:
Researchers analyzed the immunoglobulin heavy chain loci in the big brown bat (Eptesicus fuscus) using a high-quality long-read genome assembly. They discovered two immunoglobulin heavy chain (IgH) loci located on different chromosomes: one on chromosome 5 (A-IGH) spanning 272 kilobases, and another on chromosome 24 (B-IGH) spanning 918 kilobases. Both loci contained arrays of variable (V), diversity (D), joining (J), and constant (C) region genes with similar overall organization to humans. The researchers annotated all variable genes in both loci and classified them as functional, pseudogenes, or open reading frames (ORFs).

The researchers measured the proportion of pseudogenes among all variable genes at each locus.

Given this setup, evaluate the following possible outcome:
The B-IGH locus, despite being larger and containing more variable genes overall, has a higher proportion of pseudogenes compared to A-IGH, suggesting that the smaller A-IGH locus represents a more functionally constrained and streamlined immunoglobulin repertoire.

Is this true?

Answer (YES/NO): YES